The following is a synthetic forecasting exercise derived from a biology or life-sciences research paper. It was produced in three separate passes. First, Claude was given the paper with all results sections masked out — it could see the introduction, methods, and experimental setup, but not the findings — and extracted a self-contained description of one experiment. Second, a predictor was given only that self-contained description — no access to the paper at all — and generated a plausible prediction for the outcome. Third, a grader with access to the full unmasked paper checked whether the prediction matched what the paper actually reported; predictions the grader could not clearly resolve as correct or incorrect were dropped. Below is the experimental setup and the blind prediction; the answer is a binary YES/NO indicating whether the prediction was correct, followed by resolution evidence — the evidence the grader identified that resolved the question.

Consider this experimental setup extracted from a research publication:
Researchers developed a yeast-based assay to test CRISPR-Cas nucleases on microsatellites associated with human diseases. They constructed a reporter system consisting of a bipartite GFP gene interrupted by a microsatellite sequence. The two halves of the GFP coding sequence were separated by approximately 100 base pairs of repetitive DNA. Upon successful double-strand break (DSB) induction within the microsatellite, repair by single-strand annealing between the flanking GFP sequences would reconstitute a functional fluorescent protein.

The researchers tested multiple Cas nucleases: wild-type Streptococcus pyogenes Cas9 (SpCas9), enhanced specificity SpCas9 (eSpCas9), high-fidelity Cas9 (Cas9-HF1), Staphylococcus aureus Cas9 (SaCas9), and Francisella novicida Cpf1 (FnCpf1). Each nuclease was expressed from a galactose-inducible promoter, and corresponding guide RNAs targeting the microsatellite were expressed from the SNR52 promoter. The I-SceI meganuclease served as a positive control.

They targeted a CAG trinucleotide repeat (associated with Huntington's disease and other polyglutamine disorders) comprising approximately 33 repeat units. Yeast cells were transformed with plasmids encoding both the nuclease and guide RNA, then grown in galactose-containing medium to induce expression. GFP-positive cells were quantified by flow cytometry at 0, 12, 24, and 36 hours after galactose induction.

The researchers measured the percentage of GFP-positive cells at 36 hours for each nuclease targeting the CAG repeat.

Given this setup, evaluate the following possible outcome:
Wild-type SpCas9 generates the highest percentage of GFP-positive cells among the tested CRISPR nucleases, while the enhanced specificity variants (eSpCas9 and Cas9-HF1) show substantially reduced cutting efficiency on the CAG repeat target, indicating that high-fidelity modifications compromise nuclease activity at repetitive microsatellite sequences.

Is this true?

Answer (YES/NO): NO